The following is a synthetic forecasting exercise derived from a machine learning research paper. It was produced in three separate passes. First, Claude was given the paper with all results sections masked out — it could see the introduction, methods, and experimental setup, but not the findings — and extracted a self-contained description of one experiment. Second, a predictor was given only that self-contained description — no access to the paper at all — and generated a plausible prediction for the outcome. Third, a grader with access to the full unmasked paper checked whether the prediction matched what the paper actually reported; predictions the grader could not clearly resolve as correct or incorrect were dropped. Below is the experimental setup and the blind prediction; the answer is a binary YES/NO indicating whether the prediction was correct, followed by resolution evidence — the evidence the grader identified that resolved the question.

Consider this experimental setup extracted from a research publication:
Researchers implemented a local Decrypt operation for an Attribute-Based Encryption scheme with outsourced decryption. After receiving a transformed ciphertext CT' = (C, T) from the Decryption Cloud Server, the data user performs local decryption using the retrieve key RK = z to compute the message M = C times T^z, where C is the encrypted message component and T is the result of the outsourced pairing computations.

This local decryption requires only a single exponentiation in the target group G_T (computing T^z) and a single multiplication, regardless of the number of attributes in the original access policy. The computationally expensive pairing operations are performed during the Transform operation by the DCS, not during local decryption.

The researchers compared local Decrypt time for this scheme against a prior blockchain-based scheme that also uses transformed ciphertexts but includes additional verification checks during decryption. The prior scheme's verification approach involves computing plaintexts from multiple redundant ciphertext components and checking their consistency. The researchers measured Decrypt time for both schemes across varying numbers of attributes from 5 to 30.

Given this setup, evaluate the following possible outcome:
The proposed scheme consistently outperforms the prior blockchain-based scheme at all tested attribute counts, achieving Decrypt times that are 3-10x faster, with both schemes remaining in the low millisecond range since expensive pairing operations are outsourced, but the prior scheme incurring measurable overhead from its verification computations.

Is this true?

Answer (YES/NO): NO